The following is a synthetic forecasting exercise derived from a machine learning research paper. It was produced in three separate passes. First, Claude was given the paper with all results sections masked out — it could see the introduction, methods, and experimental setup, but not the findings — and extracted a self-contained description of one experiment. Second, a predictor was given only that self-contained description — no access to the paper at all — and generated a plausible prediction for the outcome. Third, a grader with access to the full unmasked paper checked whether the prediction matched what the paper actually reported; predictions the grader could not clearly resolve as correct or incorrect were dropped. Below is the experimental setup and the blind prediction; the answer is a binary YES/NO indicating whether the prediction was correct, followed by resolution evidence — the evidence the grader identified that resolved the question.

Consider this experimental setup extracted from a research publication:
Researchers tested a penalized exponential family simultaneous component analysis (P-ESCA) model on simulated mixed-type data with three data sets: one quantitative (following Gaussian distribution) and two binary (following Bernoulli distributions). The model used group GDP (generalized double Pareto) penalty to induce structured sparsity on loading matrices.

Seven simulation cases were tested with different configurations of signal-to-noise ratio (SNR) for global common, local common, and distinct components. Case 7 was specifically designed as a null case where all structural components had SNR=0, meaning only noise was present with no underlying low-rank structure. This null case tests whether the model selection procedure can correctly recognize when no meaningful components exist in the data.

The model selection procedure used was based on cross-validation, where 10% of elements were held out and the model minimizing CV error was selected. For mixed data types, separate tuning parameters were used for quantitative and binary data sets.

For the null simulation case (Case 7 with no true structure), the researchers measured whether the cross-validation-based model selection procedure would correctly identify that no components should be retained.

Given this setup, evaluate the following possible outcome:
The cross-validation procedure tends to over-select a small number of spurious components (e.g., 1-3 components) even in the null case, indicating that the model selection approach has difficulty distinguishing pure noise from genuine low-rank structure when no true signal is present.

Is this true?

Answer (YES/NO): NO